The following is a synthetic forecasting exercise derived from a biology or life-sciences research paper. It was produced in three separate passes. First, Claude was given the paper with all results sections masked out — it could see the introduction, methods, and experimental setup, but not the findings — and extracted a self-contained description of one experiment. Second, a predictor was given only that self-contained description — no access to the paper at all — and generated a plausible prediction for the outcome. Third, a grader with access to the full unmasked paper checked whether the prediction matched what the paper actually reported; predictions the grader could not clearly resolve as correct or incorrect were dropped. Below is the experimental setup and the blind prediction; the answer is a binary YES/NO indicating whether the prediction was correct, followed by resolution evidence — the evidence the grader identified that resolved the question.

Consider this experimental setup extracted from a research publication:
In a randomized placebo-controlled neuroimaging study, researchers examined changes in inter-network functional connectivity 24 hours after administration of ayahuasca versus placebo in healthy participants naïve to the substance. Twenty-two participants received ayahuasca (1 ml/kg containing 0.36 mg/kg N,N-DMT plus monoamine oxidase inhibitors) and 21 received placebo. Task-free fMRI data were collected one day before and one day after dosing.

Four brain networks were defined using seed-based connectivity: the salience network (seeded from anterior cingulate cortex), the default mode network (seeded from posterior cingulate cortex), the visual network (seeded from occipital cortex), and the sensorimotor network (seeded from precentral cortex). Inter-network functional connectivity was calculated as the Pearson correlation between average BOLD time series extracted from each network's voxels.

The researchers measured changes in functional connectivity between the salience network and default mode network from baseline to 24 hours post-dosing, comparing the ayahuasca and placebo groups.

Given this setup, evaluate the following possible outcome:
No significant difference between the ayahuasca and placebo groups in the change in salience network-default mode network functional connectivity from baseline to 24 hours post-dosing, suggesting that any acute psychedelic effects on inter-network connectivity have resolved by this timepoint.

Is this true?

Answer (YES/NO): NO